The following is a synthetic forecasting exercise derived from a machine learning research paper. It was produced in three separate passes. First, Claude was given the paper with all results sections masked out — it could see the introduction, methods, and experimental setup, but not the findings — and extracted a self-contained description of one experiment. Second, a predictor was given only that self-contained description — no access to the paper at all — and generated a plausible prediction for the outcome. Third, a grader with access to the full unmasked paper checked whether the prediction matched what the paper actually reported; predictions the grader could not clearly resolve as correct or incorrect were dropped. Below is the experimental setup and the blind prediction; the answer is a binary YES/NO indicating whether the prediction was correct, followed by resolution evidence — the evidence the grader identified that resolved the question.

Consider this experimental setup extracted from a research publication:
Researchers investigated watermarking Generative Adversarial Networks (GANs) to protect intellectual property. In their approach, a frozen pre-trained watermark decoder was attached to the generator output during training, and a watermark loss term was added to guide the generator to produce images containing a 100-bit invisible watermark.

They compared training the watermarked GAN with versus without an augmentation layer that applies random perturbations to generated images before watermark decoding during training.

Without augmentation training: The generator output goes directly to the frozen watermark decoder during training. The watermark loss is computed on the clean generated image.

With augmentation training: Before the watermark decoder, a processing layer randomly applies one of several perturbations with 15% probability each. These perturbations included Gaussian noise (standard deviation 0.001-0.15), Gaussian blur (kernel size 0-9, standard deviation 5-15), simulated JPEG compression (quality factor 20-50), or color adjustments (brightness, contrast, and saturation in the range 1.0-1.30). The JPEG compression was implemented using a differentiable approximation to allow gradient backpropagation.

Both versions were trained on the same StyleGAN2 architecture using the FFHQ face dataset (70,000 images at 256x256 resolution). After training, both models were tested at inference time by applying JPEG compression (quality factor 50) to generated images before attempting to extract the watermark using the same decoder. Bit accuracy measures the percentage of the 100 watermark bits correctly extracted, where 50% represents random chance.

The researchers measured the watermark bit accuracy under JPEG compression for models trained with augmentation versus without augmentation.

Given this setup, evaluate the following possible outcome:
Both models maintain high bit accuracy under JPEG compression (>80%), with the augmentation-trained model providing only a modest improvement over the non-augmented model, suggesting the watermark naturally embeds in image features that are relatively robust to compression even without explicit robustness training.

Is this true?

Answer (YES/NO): NO